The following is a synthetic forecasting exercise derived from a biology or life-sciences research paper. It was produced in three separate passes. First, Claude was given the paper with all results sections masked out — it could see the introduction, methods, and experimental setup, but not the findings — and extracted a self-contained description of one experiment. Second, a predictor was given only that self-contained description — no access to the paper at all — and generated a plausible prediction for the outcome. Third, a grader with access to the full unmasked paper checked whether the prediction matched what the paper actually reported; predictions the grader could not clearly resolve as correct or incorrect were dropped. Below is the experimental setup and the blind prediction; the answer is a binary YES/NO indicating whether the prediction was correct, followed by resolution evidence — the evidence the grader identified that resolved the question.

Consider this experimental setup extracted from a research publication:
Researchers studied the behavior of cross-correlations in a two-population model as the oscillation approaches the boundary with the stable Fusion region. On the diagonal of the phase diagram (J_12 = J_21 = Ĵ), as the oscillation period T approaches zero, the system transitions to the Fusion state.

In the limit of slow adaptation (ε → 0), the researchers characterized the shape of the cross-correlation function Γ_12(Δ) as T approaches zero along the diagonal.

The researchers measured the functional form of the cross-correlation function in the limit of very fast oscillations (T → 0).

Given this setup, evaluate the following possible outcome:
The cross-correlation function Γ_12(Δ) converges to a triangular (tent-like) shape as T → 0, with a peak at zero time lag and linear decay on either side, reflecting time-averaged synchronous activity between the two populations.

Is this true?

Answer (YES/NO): NO